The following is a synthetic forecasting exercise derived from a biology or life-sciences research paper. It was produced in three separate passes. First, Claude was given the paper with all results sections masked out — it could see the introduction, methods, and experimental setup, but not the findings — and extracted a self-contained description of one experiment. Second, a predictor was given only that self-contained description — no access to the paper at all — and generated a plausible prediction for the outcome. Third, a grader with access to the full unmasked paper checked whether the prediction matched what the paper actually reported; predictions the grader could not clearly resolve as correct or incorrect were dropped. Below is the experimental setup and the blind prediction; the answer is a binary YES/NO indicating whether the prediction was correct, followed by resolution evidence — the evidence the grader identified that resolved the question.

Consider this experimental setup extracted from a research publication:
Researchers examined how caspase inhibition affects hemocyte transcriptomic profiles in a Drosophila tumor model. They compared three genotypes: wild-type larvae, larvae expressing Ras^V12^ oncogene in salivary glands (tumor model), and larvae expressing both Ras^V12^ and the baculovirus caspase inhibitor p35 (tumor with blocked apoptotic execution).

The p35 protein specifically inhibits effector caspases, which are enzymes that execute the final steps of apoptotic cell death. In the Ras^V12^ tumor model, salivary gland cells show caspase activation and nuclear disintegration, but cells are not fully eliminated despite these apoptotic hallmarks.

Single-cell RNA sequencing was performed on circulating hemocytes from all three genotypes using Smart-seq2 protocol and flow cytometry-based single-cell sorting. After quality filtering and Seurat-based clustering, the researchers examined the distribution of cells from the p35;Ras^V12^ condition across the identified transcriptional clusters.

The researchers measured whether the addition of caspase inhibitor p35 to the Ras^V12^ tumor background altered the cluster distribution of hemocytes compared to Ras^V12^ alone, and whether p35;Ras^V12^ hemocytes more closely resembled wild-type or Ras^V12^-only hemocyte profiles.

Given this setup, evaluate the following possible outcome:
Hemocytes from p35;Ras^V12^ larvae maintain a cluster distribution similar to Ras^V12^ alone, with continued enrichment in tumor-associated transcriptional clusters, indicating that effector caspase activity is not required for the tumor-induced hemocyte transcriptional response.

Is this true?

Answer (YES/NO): YES